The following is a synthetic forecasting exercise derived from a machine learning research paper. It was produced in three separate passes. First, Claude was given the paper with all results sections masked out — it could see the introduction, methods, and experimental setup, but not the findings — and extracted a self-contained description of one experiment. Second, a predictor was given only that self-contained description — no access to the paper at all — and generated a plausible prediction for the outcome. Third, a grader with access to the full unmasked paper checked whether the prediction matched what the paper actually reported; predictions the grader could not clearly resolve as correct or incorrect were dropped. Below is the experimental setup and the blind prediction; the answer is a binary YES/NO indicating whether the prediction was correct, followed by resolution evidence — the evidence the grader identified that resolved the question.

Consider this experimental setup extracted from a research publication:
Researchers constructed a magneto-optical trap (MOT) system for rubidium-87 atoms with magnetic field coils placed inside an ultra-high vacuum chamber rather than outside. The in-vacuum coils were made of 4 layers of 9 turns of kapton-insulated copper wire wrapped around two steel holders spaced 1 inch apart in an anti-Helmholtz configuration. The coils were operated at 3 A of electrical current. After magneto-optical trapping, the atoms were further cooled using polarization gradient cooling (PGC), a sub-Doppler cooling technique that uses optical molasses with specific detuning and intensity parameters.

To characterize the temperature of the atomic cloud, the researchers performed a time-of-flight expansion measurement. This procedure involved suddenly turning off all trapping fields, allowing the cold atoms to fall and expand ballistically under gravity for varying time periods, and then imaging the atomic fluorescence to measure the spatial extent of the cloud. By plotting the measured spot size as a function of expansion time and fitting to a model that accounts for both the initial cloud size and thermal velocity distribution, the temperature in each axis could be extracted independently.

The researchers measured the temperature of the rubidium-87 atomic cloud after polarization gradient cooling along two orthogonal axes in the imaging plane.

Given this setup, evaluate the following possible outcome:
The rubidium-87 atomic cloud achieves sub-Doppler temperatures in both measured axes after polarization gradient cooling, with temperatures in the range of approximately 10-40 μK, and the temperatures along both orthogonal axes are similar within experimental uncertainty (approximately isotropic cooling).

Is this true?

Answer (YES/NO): YES